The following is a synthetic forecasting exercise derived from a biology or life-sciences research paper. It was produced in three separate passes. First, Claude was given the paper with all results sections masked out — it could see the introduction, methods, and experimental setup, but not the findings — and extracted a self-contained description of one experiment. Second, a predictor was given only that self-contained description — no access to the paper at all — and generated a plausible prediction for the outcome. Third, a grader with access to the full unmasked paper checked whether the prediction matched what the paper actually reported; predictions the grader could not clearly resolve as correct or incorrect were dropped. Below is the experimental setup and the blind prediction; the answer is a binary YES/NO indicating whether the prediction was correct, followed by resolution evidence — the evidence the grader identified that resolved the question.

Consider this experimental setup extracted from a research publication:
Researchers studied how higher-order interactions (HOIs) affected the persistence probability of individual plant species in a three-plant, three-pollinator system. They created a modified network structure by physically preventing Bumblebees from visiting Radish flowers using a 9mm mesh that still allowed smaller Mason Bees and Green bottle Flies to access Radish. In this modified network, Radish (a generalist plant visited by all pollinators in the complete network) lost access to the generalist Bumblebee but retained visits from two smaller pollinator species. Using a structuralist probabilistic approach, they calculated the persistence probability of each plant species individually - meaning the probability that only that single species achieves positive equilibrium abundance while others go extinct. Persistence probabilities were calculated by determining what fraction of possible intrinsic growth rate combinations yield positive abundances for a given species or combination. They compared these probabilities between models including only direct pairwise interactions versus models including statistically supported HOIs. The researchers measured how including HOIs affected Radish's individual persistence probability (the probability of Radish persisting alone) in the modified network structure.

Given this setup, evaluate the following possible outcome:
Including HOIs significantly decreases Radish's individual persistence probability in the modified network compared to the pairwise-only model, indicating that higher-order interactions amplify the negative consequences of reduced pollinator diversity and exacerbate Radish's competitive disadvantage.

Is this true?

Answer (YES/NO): NO